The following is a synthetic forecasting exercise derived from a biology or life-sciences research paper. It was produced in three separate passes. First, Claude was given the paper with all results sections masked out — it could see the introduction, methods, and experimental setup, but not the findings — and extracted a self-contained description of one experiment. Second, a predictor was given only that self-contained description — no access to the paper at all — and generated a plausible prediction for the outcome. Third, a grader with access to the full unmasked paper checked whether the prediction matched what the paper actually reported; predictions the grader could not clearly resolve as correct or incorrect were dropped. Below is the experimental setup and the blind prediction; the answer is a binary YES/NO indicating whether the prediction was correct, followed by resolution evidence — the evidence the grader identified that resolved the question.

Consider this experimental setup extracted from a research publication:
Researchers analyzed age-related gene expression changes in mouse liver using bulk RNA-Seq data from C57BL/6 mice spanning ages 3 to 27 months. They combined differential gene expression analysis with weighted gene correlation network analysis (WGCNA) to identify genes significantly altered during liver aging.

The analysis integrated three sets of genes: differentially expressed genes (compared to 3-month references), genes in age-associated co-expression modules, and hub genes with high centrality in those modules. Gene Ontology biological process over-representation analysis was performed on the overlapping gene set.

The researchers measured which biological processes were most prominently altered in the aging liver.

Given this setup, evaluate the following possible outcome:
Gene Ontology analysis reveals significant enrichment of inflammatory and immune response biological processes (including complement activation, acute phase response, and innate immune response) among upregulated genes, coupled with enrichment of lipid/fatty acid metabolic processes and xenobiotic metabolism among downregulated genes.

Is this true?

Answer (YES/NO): NO